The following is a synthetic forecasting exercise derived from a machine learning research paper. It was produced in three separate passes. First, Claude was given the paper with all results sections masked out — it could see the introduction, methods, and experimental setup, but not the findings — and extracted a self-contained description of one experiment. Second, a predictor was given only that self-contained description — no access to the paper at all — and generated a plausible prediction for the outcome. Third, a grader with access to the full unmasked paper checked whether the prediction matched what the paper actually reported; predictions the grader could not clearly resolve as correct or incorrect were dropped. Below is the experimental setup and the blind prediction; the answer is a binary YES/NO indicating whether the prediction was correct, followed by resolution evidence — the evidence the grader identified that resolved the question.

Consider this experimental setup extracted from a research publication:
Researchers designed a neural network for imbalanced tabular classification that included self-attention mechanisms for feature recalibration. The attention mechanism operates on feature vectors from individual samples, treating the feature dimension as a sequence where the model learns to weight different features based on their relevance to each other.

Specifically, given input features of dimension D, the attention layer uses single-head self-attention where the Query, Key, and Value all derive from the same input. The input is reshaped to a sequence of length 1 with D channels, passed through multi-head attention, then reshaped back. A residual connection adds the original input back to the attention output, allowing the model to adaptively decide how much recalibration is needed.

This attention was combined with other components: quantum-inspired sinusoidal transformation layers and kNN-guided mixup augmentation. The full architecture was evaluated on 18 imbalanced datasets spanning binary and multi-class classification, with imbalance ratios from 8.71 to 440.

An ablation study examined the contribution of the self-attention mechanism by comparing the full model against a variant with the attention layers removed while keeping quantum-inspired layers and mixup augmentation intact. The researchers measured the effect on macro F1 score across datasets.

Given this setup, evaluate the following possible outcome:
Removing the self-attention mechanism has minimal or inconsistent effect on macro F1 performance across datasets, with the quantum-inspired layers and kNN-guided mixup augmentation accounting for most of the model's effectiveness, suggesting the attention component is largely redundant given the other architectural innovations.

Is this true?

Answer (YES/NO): NO